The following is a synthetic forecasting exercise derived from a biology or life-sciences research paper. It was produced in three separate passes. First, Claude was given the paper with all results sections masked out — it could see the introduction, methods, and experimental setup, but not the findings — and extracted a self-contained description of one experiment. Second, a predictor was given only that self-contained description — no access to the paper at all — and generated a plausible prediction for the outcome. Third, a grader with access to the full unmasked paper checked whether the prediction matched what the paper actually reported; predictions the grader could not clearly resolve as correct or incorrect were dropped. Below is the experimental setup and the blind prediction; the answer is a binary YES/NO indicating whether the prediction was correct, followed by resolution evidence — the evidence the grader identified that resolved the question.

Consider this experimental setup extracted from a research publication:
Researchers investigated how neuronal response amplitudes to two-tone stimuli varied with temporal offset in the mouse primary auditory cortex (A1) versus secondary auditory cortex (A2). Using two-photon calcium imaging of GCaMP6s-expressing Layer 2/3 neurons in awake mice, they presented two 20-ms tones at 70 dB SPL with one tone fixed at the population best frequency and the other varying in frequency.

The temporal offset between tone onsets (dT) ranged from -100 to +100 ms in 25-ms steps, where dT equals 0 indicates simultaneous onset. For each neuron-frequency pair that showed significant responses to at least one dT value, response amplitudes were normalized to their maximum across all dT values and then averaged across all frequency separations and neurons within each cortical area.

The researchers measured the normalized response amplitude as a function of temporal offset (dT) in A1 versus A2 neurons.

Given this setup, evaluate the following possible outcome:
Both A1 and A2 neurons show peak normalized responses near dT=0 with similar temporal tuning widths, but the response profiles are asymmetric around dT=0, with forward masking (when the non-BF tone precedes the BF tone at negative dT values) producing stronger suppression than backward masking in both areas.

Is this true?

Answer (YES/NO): NO